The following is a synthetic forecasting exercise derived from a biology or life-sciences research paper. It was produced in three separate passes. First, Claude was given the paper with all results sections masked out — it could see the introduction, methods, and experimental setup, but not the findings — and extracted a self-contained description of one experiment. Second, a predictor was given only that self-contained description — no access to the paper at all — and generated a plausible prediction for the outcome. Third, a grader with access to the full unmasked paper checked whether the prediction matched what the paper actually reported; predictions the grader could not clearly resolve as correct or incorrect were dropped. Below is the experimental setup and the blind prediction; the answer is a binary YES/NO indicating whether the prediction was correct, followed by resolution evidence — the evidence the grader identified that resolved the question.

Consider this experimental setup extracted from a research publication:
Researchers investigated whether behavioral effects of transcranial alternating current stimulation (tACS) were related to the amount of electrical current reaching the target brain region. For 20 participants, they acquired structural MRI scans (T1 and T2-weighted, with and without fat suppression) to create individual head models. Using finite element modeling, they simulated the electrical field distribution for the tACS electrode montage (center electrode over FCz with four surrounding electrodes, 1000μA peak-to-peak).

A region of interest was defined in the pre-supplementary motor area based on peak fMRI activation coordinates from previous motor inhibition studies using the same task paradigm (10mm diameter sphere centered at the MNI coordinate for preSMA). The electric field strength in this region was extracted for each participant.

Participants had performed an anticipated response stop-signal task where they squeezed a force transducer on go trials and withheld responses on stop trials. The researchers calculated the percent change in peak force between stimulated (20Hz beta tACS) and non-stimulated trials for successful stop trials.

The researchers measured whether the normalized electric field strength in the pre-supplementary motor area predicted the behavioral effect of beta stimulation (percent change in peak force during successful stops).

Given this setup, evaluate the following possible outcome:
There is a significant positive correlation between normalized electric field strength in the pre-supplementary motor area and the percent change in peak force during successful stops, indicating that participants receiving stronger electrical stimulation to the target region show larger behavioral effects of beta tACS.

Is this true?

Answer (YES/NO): NO